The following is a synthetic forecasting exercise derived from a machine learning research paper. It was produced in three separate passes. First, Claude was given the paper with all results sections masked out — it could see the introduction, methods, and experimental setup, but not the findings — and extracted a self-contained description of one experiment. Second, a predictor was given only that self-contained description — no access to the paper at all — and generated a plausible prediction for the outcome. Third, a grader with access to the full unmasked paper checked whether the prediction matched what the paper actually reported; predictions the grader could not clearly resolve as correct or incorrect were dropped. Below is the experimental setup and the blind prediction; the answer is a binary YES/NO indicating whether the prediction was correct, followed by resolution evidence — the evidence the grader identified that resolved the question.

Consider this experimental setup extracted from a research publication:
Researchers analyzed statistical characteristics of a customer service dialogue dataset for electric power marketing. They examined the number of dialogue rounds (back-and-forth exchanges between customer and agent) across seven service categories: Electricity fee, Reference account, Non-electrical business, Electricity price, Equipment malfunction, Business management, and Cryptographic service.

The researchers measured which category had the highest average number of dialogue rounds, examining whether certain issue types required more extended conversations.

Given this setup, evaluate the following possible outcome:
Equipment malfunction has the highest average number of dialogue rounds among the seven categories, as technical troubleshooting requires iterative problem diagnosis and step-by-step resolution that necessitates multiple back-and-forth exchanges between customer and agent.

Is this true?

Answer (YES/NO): NO